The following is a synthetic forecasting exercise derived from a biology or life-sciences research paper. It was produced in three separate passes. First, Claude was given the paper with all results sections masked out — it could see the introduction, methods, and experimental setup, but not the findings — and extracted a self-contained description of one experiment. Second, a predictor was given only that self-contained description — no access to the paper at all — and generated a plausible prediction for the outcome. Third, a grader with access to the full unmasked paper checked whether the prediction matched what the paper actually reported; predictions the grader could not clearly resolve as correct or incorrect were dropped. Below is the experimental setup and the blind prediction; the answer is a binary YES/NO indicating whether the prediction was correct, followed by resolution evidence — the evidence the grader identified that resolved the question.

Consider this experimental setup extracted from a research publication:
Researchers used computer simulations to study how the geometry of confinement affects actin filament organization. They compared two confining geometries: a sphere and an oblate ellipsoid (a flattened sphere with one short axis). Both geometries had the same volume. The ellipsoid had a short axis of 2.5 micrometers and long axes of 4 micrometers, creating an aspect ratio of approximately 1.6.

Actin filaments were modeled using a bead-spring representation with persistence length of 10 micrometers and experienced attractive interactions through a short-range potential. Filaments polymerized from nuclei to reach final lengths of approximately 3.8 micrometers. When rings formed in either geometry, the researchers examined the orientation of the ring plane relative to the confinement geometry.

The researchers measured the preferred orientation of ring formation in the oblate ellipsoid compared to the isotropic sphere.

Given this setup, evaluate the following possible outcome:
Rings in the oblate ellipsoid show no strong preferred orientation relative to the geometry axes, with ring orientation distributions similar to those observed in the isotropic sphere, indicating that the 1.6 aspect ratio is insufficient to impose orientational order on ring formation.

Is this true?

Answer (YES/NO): NO